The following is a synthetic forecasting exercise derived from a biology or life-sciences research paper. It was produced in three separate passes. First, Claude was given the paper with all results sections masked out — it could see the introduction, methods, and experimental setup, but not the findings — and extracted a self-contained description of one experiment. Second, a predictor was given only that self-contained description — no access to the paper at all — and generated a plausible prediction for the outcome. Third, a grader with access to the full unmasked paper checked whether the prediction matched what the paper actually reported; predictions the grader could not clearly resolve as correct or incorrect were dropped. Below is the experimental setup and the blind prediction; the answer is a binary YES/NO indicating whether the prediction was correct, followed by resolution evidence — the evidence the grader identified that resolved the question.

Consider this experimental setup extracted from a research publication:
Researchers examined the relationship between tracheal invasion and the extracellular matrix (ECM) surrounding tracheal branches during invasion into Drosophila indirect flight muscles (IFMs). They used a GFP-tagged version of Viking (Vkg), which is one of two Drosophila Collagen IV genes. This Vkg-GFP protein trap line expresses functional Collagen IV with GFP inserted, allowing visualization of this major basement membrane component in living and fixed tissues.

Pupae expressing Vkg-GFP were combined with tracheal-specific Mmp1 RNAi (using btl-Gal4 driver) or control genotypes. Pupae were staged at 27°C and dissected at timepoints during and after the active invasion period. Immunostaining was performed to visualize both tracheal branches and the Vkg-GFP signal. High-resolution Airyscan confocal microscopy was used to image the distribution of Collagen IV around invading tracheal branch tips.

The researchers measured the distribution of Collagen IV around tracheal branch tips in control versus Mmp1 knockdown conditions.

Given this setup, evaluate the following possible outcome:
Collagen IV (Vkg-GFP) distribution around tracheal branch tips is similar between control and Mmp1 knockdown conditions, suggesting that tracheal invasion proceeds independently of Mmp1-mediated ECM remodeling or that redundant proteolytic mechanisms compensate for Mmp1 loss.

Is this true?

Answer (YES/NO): NO